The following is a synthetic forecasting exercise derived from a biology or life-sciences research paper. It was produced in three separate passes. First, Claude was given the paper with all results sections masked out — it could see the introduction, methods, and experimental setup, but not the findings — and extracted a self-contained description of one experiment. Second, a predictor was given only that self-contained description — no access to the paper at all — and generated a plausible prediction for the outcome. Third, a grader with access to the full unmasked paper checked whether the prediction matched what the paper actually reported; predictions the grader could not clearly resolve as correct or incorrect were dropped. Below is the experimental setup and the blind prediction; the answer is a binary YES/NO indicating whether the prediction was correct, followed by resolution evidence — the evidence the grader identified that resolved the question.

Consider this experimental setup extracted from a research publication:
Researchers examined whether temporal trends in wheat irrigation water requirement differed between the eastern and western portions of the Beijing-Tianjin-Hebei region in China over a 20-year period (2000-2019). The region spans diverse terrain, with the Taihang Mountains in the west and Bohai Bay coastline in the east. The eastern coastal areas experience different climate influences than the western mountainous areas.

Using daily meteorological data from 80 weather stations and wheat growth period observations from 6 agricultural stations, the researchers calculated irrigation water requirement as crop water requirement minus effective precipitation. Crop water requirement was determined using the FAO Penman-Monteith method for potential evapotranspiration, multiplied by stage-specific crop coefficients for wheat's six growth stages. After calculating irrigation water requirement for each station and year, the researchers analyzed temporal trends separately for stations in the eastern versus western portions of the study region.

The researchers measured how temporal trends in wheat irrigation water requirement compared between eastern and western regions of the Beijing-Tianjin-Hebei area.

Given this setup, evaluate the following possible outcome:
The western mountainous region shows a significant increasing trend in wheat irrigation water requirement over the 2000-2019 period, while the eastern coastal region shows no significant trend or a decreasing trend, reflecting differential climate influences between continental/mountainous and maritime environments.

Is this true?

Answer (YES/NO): NO